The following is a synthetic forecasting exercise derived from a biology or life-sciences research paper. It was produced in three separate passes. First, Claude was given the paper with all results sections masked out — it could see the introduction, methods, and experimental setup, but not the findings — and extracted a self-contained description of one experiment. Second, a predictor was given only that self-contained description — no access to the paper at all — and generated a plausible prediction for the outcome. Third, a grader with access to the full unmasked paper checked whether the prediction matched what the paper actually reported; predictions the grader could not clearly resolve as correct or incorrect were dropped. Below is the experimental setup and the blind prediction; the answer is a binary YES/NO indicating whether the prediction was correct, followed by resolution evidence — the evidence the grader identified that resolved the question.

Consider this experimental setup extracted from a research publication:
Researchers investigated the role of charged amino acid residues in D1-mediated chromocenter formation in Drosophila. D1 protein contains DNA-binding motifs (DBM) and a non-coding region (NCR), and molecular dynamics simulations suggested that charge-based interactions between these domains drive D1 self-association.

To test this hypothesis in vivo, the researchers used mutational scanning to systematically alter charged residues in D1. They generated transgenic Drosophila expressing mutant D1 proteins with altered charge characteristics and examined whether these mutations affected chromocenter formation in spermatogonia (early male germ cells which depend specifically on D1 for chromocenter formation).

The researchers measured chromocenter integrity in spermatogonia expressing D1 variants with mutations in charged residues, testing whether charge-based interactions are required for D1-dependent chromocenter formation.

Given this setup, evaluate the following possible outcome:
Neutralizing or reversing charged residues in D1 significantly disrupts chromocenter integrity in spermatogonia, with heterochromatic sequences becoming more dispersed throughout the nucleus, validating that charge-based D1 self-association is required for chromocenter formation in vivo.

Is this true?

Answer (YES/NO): YES